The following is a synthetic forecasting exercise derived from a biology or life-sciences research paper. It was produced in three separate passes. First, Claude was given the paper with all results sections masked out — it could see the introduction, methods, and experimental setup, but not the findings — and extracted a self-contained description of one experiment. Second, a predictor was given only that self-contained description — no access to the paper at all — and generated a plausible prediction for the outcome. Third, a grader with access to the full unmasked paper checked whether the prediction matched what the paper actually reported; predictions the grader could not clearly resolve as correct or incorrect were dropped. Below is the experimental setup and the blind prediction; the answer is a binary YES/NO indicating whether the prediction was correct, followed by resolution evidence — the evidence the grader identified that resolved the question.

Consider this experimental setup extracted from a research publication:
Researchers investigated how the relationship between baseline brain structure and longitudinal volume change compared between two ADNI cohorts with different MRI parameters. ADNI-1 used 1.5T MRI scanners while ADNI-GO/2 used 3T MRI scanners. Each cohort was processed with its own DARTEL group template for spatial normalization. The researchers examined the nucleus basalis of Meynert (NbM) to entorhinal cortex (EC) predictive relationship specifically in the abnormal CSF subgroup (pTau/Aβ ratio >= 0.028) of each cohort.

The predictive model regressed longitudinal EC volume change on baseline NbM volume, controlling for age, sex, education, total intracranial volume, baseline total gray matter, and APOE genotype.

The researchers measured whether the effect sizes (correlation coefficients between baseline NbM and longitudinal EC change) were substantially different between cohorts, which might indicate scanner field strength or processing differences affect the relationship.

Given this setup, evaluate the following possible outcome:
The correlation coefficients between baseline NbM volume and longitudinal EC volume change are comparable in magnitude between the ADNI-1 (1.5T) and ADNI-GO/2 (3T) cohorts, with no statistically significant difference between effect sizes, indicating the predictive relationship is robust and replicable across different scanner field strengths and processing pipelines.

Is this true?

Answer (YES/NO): NO